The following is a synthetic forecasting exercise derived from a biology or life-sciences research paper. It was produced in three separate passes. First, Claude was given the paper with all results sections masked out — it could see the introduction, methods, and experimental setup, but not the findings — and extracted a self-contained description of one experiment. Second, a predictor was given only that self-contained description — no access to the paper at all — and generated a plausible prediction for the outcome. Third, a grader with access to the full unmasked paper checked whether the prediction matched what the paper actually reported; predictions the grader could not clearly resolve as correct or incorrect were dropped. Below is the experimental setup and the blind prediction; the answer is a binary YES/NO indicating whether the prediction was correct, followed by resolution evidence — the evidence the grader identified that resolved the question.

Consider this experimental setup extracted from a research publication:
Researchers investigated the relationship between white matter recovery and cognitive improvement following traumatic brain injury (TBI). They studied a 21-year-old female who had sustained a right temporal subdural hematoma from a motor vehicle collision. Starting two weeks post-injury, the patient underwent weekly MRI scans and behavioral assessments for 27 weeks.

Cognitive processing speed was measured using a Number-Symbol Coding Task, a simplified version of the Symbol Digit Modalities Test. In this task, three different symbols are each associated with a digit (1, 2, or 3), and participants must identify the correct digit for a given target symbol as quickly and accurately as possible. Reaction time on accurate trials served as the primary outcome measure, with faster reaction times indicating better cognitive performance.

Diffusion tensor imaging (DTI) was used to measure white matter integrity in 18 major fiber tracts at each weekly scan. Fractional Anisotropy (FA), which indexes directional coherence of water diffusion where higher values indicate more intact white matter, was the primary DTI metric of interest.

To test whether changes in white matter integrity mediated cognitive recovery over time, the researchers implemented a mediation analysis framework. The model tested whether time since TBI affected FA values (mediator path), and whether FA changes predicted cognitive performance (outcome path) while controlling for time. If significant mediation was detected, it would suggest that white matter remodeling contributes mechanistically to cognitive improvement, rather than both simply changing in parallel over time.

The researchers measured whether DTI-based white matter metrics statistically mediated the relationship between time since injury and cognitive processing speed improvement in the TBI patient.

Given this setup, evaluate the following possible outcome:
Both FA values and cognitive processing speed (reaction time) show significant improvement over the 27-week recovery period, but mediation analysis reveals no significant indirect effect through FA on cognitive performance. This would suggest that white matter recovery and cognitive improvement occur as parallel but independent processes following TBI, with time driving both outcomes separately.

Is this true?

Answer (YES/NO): NO